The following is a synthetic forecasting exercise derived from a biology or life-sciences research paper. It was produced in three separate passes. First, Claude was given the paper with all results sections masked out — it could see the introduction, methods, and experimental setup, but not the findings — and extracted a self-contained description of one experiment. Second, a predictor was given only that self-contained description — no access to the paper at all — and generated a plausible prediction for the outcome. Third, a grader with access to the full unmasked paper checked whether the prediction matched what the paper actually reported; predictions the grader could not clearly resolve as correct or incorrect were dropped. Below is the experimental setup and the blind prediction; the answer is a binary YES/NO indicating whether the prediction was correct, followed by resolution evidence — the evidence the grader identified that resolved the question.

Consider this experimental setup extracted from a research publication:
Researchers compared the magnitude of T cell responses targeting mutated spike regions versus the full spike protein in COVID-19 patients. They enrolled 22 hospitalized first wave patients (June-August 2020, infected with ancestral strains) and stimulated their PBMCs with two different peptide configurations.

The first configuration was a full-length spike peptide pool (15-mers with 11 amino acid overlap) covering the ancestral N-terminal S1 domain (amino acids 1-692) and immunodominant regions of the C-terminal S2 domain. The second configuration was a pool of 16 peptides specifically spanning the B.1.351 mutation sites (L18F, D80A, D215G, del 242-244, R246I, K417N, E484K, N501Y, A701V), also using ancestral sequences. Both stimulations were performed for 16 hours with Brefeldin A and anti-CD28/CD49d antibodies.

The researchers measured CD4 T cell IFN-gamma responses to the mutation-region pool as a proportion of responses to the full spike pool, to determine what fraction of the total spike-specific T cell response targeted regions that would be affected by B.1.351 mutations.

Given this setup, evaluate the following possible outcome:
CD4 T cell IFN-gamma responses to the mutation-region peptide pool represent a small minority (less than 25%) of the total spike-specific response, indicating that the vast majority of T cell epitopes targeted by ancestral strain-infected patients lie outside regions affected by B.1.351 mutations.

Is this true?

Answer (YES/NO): YES